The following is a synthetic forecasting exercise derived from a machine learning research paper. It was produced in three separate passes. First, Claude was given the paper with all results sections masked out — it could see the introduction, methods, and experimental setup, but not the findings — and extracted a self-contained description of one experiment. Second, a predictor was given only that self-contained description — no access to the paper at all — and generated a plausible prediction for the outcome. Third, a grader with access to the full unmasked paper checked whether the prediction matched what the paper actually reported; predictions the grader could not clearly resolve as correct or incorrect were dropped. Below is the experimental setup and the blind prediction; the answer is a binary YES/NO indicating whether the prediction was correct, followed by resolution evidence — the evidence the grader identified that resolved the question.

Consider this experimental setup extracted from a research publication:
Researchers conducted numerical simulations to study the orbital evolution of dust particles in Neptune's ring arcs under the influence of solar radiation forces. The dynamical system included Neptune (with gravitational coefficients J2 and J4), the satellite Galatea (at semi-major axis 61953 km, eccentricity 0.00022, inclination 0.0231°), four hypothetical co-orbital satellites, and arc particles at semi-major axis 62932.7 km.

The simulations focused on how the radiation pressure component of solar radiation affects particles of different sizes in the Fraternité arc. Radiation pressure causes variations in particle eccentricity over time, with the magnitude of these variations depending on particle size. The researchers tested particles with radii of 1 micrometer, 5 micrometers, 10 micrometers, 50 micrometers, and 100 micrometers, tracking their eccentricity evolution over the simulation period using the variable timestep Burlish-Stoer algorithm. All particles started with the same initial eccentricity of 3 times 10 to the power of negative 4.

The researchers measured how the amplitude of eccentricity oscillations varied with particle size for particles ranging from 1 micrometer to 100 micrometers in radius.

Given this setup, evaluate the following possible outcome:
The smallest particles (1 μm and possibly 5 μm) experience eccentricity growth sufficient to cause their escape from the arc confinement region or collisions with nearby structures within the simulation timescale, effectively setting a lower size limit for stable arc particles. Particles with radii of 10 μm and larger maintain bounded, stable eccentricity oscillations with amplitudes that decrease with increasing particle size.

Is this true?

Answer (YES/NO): NO